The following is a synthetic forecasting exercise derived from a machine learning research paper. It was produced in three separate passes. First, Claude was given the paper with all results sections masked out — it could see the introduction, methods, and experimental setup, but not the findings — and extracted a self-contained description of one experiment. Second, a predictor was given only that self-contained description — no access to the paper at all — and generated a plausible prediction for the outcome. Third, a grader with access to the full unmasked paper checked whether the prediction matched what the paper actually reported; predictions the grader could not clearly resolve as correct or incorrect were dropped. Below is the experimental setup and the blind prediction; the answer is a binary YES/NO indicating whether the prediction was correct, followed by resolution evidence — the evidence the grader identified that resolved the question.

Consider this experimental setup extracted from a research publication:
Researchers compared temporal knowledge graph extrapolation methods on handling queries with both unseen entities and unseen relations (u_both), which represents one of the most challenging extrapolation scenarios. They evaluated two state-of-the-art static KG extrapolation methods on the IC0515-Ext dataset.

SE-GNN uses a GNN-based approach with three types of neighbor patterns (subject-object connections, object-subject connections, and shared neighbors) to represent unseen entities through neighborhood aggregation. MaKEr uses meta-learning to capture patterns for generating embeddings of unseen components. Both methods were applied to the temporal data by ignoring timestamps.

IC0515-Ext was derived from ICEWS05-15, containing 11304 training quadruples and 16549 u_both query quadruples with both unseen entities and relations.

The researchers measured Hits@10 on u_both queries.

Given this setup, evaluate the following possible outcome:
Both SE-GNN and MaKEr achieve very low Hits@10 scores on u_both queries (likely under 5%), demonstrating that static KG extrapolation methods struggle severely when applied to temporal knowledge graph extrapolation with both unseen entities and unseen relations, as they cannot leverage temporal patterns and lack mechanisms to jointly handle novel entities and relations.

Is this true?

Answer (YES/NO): NO